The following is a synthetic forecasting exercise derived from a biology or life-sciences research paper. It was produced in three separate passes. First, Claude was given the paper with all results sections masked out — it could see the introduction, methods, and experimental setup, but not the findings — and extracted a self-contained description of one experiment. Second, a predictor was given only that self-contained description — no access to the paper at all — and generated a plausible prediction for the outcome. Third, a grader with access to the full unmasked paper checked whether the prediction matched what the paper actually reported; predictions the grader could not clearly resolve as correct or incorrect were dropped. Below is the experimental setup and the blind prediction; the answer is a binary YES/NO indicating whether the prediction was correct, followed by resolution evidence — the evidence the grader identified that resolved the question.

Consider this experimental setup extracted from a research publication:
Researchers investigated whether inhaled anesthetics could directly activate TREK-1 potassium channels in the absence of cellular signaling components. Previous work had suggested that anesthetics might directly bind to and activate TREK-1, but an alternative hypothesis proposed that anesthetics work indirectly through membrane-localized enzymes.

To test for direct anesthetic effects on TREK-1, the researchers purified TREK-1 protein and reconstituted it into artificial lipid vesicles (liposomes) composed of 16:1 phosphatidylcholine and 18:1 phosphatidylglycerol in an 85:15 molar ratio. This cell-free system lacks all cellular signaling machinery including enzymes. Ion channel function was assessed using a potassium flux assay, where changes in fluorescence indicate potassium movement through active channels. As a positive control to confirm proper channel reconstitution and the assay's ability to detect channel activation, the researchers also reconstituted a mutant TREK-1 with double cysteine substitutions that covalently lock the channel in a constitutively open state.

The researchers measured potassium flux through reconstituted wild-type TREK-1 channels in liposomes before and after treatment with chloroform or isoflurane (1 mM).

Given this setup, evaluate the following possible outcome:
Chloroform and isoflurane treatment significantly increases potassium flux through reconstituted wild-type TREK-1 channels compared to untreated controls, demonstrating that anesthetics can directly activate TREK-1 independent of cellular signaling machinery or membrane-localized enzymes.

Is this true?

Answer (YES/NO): NO